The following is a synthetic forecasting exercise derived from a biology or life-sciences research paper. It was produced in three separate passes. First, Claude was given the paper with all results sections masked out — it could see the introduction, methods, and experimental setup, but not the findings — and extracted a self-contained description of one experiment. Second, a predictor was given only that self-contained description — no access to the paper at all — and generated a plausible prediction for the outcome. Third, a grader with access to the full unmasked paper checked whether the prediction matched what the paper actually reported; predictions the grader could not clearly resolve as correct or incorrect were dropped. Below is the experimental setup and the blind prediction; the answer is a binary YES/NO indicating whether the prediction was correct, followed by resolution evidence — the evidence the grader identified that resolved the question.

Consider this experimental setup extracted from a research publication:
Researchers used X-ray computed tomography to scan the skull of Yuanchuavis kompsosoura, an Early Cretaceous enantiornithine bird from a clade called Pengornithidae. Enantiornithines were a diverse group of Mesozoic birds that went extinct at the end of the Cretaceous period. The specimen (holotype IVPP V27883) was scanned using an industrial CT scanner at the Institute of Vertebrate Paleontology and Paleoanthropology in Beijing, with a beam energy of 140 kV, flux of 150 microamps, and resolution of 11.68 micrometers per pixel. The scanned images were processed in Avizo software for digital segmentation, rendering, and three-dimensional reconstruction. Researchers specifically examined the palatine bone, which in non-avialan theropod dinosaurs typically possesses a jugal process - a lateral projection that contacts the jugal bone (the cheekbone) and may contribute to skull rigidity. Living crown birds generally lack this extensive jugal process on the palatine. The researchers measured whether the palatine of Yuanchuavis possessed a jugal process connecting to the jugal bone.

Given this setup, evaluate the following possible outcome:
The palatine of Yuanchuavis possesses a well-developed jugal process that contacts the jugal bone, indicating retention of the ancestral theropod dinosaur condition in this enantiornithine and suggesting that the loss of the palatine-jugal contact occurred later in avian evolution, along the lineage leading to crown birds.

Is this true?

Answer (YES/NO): NO